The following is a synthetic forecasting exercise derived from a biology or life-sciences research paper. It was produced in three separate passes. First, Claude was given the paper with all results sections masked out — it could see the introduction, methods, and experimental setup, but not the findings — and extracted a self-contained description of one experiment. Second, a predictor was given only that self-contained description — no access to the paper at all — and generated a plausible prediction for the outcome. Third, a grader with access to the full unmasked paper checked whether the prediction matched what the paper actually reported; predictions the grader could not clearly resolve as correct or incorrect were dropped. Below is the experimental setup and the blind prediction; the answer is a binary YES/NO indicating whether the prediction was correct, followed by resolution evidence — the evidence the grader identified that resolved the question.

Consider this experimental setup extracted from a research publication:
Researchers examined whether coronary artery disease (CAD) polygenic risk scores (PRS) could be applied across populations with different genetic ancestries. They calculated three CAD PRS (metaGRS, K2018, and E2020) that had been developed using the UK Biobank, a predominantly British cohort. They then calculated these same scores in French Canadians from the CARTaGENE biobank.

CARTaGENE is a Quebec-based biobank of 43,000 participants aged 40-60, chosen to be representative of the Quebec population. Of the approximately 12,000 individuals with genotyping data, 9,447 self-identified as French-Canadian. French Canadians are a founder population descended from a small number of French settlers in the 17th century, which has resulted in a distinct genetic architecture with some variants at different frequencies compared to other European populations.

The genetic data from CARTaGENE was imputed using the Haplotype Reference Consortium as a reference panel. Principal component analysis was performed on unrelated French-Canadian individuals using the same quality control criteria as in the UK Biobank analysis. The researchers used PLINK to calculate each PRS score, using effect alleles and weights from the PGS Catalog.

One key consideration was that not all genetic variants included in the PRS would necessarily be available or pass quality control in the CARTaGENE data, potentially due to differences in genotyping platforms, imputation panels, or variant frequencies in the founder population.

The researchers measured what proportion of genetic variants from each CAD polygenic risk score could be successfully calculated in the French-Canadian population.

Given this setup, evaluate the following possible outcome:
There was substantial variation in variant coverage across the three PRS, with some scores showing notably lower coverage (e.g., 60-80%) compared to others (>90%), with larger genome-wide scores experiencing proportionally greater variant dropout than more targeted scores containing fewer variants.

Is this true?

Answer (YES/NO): NO